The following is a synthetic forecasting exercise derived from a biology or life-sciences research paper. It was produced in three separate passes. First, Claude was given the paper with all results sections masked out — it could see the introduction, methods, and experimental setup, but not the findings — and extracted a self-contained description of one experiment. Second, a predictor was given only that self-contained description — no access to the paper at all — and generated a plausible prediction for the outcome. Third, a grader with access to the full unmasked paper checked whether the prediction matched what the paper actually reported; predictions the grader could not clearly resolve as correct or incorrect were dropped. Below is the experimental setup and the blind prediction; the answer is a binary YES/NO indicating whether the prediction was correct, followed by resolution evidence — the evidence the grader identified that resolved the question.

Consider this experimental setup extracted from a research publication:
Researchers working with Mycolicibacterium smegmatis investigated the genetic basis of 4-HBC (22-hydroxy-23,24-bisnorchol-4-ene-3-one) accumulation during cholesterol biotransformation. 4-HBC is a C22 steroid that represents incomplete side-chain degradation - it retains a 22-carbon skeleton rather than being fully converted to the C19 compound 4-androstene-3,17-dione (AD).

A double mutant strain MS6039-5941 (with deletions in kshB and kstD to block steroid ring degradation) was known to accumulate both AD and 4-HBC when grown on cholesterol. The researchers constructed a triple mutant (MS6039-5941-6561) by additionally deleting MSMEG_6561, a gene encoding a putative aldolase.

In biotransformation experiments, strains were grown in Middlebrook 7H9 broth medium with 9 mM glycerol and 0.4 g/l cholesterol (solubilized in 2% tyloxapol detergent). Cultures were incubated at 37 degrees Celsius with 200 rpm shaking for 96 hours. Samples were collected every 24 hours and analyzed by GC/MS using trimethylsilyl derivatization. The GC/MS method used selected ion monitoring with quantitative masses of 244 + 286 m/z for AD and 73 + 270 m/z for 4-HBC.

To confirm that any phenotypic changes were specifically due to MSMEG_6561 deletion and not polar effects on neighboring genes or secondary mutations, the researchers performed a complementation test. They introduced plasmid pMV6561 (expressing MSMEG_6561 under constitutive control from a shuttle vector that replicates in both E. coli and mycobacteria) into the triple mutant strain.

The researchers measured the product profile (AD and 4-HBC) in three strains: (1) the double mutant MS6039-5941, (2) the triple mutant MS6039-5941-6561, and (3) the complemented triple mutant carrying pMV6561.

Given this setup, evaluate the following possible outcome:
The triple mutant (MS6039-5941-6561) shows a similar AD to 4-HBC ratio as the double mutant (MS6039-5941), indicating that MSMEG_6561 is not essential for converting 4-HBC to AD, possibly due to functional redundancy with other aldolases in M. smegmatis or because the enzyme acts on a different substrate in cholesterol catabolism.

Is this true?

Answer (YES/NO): NO